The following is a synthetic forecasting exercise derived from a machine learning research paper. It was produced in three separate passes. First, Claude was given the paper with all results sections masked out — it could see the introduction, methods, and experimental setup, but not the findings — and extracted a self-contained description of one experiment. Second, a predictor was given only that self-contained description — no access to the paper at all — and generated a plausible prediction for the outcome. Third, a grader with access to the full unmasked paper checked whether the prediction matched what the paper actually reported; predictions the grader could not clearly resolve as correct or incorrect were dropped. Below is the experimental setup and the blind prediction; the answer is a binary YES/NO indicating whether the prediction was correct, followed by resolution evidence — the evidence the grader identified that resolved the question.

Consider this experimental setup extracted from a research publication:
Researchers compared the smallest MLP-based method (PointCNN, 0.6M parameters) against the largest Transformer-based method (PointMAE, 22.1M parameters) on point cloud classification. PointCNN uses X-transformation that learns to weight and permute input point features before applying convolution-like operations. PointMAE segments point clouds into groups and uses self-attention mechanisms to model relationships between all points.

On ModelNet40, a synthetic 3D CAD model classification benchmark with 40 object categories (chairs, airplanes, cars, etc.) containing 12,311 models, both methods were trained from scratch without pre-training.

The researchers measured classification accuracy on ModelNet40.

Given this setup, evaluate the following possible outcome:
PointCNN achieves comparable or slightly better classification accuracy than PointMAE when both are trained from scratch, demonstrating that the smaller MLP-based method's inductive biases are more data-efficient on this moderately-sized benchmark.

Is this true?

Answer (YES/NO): YES